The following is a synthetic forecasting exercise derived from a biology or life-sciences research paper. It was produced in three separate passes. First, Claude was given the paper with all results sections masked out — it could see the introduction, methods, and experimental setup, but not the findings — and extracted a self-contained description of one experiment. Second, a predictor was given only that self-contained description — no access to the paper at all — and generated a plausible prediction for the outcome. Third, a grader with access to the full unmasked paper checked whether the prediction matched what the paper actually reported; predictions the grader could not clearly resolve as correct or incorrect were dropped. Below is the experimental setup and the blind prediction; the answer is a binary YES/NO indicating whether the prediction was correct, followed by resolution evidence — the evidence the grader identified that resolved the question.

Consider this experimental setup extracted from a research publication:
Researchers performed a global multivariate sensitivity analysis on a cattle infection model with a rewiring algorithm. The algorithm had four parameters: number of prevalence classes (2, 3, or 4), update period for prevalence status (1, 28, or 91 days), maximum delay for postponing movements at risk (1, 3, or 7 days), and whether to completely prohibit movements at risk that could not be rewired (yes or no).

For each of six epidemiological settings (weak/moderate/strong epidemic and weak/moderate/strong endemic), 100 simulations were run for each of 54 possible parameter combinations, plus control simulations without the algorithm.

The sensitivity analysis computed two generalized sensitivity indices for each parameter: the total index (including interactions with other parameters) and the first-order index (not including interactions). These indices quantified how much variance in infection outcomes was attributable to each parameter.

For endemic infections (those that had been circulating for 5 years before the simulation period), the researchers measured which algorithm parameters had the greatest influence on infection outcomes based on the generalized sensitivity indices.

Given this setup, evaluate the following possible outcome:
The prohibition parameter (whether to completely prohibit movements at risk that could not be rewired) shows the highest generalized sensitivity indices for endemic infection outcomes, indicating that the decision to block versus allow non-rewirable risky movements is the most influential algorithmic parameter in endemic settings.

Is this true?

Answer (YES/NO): NO